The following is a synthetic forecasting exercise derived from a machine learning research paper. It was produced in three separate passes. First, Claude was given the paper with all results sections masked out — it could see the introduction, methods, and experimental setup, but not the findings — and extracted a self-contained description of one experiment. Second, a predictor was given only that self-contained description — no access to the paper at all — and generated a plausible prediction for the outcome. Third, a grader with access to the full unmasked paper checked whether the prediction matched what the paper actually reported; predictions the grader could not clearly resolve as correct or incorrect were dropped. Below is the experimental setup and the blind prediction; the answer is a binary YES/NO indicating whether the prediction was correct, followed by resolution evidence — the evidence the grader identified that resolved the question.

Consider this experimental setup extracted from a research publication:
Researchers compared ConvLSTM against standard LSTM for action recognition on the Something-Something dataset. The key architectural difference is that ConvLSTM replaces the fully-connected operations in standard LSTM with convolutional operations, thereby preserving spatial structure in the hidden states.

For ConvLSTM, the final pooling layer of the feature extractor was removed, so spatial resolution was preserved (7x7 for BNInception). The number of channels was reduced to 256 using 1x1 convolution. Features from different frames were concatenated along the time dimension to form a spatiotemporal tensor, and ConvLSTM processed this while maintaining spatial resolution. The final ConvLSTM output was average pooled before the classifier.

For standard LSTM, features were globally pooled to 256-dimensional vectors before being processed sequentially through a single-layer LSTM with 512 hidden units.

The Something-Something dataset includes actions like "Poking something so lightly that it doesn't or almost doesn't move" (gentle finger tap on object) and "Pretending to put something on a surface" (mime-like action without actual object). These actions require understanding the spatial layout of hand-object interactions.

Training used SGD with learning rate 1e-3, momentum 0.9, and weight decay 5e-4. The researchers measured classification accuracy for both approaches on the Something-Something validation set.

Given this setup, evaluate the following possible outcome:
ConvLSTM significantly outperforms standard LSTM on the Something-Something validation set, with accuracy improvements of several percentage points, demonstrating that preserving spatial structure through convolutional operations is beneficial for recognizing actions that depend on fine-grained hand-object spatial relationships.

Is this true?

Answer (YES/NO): YES